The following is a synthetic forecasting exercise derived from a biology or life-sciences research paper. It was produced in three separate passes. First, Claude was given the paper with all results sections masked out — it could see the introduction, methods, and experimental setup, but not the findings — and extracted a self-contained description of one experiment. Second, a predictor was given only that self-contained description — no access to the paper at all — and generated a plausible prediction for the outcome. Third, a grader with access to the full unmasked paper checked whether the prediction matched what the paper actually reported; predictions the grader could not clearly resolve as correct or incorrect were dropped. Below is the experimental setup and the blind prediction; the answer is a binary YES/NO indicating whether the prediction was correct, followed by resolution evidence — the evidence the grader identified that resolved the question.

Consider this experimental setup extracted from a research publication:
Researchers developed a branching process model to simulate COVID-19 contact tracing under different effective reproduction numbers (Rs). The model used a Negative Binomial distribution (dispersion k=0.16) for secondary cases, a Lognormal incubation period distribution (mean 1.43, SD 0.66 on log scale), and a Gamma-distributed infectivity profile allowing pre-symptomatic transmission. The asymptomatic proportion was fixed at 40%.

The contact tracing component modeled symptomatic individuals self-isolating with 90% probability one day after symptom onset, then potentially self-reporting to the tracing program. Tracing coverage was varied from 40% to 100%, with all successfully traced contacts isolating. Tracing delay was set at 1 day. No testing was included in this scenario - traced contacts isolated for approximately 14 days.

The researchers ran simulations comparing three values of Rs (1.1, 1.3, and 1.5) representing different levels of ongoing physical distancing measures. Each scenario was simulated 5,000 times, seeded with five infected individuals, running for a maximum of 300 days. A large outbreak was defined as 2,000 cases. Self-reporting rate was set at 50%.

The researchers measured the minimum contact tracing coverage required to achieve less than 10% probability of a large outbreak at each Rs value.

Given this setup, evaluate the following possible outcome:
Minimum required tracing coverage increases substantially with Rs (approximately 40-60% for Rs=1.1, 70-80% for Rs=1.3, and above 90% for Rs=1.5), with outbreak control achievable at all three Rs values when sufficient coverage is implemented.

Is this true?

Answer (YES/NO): NO